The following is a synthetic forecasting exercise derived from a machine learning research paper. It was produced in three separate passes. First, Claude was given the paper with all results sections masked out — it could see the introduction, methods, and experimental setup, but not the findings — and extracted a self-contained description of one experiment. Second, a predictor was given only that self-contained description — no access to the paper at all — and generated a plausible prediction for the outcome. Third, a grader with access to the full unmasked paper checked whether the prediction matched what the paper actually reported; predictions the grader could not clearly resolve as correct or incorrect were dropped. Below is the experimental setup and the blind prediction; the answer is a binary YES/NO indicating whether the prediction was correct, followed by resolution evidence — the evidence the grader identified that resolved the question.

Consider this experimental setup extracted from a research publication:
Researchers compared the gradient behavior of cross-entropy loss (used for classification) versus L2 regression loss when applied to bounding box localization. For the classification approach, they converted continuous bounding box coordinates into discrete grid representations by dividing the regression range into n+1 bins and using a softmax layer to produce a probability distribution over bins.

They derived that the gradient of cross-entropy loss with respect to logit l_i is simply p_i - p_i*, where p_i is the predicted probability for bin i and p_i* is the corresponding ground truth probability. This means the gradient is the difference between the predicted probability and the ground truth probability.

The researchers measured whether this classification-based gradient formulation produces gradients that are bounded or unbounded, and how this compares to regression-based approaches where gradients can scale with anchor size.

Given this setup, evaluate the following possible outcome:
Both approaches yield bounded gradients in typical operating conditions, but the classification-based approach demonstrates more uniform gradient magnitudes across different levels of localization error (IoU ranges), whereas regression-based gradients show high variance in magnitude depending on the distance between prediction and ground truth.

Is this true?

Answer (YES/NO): NO